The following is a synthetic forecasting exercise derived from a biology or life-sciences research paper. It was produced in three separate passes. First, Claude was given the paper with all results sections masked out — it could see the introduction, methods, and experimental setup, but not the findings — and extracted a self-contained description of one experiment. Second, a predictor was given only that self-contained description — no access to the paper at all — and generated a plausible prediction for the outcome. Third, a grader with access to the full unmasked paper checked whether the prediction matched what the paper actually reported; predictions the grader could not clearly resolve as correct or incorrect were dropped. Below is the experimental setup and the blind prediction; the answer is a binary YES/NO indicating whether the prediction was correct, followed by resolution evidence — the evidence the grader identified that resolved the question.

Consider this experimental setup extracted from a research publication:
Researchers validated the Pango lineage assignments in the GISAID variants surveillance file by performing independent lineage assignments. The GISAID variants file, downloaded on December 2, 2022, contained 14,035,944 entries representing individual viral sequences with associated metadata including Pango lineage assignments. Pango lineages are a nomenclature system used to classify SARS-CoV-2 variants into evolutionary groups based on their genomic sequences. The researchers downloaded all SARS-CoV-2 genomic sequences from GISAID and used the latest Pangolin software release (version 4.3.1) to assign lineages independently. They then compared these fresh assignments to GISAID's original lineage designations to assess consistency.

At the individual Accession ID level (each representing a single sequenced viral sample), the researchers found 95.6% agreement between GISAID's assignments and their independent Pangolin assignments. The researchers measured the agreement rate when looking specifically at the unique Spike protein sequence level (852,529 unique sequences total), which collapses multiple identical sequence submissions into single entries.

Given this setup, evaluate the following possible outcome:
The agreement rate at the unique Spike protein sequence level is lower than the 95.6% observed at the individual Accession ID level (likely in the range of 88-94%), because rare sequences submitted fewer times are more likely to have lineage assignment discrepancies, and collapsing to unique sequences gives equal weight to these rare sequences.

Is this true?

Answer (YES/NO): NO